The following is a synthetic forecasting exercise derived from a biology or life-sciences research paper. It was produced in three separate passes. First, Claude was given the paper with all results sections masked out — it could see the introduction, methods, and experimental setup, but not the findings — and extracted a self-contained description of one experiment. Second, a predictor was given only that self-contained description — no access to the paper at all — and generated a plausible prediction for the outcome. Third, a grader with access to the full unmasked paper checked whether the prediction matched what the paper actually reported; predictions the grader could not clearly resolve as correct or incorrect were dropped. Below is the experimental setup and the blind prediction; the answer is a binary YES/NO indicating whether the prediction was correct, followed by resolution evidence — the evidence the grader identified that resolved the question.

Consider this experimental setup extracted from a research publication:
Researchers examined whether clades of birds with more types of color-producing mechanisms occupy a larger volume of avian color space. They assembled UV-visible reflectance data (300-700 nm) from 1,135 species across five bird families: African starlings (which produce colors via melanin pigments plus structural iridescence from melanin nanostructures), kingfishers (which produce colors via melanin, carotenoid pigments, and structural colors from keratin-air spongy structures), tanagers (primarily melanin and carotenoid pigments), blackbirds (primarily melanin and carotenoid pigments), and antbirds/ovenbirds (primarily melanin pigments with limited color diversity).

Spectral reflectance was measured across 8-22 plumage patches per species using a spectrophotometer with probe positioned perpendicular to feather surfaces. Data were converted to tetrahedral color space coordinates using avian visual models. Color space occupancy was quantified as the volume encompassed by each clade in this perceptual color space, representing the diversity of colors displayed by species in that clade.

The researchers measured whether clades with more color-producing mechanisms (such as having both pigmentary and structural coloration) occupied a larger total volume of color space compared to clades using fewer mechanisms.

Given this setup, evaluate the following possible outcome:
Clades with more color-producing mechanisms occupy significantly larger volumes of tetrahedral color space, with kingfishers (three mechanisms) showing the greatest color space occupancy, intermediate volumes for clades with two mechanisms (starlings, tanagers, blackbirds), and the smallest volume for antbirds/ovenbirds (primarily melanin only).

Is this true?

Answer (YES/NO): NO